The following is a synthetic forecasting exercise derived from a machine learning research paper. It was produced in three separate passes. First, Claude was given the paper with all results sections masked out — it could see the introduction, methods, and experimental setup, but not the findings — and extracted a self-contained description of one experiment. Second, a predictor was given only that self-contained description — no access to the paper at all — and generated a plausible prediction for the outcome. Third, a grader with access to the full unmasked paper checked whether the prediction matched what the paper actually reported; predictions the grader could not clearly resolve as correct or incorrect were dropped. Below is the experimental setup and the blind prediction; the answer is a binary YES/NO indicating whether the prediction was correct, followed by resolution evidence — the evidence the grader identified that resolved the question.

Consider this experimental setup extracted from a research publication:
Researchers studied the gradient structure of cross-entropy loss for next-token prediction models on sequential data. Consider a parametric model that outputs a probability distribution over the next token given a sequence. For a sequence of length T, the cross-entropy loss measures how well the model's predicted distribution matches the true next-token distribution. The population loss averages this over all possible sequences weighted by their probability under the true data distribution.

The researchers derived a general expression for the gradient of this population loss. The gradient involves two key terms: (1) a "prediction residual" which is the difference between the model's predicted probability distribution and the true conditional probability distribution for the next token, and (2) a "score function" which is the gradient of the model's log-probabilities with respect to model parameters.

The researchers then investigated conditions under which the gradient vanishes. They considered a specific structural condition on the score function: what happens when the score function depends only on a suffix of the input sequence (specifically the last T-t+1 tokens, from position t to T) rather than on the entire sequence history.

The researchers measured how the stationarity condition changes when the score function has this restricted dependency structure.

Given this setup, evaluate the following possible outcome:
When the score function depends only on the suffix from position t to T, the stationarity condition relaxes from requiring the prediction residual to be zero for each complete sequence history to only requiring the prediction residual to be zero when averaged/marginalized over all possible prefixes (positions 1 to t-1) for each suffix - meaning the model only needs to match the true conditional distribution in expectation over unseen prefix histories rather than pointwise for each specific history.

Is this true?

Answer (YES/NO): YES